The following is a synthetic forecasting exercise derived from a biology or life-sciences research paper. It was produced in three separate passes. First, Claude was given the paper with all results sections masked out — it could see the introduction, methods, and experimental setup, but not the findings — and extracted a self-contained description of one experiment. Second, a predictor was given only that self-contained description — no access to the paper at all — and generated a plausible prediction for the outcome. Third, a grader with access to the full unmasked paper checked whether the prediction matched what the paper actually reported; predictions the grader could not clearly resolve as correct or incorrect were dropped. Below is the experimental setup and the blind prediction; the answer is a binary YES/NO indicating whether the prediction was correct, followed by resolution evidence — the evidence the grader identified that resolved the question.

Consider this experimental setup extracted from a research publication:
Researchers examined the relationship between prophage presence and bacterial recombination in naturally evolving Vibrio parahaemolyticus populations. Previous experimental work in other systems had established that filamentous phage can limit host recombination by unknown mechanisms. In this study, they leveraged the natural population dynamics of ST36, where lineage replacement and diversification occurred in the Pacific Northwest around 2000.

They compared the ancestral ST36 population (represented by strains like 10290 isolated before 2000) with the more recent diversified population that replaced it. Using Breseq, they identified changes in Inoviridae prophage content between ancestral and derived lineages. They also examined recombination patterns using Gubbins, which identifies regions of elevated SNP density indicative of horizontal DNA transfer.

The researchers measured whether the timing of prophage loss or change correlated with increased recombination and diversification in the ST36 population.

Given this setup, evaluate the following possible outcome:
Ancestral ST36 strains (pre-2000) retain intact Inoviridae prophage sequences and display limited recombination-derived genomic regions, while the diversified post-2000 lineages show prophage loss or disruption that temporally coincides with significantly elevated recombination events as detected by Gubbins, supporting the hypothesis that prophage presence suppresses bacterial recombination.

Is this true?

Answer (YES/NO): YES